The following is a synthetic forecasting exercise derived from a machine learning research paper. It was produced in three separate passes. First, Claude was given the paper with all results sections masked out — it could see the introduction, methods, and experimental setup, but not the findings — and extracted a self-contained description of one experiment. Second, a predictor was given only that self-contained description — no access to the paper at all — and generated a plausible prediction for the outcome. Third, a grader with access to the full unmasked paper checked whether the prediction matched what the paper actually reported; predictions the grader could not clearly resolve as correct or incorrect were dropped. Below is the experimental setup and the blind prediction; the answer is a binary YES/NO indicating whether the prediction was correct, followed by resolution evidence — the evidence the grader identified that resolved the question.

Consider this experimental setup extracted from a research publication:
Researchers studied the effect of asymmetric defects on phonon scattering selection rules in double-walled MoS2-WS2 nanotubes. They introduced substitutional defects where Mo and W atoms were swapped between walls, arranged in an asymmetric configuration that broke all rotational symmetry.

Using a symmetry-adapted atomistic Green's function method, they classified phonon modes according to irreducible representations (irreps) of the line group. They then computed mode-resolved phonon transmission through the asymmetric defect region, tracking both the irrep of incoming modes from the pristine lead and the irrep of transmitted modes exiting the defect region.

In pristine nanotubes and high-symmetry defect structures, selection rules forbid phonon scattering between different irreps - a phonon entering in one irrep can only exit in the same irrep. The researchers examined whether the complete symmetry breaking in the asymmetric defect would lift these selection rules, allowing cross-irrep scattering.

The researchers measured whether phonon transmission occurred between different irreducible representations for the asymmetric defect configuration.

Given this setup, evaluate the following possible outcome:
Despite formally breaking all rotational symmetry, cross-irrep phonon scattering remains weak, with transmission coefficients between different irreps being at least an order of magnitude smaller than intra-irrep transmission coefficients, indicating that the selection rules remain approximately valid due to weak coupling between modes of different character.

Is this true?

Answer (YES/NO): NO